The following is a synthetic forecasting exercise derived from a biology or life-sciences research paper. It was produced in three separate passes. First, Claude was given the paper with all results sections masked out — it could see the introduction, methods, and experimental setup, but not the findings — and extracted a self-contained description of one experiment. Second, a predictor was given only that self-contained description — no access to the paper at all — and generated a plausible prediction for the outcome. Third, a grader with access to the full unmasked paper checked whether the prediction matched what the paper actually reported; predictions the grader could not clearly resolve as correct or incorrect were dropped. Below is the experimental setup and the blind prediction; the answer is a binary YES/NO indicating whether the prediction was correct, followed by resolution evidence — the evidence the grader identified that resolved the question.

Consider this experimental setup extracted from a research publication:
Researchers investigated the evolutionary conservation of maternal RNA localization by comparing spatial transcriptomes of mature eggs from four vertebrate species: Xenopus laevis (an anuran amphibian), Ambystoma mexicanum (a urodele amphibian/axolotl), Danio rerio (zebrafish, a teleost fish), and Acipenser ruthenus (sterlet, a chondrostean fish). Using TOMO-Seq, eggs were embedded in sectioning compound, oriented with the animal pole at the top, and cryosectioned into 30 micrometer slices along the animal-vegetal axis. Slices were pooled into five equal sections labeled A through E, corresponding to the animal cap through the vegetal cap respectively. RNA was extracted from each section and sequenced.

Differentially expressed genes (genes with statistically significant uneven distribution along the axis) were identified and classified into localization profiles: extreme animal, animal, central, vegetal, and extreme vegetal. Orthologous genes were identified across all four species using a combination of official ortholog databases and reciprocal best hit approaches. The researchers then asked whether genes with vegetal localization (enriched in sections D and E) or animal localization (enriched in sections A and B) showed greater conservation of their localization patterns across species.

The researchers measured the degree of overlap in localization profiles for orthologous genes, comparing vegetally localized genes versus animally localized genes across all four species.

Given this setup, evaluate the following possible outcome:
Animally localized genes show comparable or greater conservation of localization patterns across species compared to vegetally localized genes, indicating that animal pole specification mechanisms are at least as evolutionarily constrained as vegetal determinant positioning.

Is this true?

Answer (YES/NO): YES